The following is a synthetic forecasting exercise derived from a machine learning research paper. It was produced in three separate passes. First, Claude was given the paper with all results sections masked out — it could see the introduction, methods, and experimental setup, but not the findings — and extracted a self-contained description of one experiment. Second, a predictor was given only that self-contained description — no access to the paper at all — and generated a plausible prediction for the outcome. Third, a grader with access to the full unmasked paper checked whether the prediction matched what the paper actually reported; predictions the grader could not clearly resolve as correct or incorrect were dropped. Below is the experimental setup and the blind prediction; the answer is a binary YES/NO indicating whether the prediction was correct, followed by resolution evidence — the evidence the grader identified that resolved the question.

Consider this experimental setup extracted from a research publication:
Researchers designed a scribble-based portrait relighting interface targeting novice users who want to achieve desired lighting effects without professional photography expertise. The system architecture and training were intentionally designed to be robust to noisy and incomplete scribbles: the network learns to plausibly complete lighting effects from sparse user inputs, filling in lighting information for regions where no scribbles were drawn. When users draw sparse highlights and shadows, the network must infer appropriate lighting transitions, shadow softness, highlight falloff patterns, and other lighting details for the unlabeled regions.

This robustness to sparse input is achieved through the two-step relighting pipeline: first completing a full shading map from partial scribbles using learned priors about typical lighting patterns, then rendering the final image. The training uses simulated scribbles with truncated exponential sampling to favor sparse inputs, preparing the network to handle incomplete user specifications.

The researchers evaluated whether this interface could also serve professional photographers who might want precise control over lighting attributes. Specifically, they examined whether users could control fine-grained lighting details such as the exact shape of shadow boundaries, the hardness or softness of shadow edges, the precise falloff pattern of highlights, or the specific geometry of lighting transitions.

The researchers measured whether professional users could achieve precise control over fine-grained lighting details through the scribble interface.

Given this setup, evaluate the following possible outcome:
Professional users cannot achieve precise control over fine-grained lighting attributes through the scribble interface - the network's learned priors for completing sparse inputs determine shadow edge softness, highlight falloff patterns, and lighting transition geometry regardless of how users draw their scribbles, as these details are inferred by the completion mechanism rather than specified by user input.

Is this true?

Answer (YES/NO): YES